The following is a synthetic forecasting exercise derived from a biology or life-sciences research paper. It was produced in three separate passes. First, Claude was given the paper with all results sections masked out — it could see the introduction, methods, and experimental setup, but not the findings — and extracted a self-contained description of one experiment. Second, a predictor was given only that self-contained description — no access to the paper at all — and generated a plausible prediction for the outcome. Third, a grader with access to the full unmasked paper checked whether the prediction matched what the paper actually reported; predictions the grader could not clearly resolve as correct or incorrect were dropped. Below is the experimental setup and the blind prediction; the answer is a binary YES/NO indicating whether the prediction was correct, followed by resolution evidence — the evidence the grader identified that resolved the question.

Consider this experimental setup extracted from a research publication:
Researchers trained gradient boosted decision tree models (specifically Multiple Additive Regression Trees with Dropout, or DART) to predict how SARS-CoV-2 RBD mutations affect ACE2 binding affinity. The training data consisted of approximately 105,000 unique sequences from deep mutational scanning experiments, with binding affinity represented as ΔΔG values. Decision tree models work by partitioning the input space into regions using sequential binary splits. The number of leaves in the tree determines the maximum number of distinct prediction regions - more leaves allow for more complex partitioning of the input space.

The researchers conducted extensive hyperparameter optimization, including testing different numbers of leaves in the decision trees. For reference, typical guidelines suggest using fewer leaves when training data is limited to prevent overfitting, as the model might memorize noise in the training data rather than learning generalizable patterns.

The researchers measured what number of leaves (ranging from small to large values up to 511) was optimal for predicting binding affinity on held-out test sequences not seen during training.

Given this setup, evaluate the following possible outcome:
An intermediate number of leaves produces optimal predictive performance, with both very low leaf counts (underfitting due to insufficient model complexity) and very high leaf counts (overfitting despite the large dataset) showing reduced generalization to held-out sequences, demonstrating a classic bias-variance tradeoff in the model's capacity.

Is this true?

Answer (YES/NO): NO